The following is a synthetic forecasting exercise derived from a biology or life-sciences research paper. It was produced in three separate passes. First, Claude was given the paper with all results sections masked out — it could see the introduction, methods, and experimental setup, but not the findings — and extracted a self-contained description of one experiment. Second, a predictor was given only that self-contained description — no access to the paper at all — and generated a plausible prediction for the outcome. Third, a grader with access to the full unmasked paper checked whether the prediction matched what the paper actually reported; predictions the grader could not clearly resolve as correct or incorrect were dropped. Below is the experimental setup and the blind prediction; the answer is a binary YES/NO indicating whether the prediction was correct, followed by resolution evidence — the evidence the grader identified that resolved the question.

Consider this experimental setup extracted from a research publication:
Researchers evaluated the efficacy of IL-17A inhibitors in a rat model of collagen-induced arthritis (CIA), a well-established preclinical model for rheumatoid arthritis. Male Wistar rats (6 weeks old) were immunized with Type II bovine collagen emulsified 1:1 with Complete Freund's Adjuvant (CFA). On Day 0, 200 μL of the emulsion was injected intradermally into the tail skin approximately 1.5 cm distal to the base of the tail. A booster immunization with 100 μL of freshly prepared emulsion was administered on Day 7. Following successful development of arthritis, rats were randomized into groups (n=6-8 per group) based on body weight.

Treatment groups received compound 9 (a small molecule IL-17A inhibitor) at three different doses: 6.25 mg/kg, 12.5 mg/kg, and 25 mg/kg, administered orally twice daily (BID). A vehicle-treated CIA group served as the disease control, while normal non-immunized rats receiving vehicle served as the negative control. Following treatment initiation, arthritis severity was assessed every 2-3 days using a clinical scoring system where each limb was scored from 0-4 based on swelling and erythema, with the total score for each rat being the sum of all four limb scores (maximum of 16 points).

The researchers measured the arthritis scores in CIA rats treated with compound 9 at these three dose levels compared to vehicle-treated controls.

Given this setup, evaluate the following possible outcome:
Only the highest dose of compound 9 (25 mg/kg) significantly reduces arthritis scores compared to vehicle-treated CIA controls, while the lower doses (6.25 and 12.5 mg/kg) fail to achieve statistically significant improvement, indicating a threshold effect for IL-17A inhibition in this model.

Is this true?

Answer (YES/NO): NO